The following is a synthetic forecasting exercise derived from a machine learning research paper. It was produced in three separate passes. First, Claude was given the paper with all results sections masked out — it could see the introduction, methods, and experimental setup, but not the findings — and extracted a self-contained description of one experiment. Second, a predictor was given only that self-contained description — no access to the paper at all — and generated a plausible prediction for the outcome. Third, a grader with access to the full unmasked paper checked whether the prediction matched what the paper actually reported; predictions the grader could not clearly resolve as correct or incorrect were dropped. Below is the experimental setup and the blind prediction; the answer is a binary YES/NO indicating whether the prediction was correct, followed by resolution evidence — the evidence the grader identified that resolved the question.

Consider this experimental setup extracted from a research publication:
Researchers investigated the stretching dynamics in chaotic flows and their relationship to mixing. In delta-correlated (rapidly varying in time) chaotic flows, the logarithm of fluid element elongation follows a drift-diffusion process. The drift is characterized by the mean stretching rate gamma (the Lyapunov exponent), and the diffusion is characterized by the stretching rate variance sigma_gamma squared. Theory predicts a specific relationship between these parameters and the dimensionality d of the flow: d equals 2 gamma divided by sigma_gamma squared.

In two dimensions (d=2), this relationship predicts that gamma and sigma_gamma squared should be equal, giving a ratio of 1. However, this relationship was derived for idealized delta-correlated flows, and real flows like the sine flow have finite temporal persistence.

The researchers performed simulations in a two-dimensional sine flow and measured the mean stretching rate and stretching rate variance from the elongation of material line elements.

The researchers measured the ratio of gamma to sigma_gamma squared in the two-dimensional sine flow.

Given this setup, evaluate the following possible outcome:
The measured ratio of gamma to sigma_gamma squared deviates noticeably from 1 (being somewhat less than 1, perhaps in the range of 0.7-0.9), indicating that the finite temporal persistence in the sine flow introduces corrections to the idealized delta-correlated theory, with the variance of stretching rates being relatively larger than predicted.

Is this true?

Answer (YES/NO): NO